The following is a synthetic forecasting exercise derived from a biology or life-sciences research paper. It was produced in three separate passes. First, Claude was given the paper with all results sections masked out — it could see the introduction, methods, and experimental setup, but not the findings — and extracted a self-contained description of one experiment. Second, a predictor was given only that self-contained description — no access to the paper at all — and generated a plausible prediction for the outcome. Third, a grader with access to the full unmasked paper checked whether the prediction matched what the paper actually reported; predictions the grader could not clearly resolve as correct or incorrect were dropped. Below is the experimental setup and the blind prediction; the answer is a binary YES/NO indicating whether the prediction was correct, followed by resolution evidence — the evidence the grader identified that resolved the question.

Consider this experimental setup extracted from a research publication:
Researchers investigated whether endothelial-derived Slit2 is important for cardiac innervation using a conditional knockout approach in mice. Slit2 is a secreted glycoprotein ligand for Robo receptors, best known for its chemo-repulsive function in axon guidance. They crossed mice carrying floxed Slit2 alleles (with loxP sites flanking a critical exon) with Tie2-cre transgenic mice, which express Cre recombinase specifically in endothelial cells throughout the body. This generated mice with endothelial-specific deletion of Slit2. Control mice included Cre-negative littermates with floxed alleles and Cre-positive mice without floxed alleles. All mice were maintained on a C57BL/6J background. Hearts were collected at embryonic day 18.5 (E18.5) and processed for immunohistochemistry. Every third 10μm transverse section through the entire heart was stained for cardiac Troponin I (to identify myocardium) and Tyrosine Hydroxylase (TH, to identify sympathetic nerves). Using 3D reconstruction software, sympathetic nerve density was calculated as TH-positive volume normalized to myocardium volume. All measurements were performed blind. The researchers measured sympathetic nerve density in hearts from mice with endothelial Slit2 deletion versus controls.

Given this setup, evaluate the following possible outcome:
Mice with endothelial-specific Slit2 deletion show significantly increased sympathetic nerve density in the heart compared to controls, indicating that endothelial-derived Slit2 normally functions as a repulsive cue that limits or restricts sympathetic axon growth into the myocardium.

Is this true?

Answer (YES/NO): NO